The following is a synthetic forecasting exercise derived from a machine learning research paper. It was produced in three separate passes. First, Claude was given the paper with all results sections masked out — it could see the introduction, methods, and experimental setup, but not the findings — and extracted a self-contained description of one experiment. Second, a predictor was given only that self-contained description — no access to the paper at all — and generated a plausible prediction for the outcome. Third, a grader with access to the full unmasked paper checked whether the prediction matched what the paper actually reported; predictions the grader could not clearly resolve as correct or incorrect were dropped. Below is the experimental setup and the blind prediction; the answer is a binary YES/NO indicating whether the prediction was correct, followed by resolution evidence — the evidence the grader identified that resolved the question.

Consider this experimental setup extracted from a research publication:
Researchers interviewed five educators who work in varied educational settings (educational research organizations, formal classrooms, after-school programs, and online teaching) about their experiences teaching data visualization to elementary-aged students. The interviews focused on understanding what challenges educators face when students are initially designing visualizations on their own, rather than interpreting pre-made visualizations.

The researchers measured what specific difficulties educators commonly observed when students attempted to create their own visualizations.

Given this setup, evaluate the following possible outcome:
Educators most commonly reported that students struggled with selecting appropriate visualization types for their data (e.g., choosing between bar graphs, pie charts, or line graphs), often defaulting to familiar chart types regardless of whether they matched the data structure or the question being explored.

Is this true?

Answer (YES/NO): NO